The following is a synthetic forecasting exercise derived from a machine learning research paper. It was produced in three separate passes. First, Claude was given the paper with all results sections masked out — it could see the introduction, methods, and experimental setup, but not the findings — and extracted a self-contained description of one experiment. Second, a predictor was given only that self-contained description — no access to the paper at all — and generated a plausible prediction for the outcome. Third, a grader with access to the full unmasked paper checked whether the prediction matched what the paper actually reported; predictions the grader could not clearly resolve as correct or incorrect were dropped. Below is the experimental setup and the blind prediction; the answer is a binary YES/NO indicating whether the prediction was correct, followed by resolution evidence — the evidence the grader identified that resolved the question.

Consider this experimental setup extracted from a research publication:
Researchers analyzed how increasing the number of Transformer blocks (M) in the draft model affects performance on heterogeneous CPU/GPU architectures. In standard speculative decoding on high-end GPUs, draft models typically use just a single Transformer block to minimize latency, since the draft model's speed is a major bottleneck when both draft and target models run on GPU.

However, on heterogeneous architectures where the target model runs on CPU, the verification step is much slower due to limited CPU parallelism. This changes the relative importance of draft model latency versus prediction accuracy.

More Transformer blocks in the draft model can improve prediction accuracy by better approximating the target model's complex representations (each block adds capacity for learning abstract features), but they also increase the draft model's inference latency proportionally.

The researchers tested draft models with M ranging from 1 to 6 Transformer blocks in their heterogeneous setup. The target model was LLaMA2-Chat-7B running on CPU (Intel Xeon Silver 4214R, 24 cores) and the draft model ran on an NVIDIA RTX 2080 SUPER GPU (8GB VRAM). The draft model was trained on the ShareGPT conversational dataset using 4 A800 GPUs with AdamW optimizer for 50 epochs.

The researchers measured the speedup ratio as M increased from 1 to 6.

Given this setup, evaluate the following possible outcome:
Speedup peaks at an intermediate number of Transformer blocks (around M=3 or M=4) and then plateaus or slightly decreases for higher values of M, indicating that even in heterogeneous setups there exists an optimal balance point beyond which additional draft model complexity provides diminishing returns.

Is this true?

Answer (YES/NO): NO